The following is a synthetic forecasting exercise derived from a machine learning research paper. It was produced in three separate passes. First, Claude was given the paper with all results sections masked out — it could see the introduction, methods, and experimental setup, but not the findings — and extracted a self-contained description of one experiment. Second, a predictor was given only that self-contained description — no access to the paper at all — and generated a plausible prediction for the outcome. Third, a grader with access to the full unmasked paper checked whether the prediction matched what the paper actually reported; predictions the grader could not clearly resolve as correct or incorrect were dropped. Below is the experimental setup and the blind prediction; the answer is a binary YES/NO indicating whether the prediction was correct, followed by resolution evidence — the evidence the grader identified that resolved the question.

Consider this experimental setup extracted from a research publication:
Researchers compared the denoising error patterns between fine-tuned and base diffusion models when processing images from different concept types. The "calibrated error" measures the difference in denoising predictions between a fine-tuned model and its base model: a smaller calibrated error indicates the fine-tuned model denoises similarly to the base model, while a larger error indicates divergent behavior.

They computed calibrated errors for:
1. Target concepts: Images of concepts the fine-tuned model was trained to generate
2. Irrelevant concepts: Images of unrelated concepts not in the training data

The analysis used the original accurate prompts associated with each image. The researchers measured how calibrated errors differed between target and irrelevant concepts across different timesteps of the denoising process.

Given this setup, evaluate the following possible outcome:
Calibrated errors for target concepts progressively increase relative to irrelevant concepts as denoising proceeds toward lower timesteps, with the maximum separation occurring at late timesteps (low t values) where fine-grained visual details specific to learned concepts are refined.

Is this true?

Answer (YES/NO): NO